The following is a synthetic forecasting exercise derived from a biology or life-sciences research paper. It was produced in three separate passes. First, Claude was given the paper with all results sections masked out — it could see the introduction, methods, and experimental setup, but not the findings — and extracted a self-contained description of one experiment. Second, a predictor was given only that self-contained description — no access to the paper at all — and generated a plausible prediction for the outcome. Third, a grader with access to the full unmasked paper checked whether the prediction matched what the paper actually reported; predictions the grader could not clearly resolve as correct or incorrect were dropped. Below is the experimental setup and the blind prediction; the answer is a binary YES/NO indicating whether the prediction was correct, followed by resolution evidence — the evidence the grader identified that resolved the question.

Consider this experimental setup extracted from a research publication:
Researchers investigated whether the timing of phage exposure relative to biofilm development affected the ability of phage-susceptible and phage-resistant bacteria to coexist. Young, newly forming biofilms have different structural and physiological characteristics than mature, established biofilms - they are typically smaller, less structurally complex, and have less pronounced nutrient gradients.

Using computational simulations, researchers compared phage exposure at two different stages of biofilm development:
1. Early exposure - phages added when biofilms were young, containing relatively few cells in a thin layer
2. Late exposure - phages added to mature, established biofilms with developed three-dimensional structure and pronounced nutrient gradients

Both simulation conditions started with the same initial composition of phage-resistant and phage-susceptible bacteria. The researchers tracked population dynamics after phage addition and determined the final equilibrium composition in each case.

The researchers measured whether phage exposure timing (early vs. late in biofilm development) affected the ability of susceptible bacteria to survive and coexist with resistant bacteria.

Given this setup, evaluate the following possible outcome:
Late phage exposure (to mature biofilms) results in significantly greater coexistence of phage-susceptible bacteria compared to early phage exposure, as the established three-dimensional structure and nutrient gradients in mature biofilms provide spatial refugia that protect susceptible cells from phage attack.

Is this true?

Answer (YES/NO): NO